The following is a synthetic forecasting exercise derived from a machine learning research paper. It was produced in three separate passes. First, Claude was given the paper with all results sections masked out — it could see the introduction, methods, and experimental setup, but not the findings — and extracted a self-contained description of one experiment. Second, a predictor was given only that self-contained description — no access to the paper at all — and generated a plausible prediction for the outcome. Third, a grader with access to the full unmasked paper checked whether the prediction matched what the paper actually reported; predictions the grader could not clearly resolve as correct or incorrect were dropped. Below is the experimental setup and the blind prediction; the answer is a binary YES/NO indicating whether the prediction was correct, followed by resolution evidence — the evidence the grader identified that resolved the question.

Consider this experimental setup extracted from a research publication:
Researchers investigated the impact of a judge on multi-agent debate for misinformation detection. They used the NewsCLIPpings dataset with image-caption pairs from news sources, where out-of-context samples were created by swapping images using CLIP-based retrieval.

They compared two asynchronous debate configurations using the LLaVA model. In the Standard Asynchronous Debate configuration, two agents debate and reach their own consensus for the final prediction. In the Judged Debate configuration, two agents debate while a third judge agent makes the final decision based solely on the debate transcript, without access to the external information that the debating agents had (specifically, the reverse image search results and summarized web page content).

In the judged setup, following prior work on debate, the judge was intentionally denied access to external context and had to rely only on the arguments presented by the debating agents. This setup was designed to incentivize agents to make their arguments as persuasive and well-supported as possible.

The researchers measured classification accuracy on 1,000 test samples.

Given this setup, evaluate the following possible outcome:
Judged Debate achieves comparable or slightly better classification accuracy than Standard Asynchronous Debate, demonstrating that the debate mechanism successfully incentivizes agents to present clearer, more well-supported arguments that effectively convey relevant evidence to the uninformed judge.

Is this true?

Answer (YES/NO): NO